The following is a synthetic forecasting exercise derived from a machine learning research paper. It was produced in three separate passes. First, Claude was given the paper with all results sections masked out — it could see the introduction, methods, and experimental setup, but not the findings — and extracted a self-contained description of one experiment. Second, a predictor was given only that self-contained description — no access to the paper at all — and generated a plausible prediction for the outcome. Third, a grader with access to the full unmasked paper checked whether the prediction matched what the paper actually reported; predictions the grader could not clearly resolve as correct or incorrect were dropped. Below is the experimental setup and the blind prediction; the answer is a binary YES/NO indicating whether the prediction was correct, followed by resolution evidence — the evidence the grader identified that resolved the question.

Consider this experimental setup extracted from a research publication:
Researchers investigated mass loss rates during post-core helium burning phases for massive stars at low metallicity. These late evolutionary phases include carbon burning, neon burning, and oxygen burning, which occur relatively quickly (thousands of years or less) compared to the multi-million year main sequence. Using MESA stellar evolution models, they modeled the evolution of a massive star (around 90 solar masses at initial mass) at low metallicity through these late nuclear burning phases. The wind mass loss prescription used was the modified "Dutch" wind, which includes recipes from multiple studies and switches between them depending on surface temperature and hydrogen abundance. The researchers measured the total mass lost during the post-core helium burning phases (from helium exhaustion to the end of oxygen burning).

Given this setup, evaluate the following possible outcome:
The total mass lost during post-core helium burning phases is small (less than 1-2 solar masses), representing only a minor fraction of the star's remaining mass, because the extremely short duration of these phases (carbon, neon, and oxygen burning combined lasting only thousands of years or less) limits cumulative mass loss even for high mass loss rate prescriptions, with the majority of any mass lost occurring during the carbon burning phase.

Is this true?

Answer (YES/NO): NO